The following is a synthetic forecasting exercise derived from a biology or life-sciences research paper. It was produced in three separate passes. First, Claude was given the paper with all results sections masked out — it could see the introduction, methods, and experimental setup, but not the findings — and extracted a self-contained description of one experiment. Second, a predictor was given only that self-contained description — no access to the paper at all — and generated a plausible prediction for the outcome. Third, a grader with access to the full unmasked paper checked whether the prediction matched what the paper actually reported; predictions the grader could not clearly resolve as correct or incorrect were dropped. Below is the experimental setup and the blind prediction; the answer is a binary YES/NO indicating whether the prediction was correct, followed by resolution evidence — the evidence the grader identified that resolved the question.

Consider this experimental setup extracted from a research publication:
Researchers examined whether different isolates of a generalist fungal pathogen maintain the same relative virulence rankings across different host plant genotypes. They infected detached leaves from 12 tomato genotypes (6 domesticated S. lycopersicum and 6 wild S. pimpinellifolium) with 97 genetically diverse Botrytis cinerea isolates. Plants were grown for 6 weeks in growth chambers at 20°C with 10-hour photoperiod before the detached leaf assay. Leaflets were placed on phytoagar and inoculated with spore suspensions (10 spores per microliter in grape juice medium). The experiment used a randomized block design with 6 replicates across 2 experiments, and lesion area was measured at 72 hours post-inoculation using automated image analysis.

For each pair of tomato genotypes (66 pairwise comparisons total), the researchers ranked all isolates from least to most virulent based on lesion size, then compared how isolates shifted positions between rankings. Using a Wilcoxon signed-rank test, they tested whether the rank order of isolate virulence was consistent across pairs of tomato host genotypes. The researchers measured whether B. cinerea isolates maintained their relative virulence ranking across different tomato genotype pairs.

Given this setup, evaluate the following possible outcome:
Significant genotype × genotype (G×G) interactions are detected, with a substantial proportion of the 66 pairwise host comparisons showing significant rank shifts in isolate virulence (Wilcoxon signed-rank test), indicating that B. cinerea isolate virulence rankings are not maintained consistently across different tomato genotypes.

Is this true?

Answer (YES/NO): YES